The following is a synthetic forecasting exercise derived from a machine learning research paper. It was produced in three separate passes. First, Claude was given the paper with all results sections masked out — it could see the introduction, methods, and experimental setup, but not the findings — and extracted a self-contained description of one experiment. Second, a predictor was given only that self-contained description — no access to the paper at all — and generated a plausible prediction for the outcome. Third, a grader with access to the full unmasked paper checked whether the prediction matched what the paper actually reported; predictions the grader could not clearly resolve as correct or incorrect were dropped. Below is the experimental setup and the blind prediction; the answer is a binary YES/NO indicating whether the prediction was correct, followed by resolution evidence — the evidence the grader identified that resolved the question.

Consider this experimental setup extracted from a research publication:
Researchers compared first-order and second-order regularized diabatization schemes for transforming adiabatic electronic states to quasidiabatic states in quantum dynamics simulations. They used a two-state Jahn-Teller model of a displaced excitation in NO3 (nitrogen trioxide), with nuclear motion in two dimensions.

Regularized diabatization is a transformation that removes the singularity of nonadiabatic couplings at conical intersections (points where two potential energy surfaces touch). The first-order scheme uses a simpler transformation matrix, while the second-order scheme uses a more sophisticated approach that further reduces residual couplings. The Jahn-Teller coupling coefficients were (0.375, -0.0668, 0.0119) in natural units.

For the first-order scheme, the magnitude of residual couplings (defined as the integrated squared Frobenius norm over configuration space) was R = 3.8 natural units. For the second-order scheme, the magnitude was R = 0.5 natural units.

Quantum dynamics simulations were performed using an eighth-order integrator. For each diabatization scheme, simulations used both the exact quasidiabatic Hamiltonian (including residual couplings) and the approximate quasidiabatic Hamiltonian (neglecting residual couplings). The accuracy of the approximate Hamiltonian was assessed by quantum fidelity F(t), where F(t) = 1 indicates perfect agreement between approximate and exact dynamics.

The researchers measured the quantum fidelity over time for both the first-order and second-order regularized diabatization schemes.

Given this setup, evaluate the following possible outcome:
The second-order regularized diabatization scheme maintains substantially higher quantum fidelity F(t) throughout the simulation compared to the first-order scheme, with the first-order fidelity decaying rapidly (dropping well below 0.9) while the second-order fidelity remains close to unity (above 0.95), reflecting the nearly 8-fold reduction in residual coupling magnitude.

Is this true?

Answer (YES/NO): YES